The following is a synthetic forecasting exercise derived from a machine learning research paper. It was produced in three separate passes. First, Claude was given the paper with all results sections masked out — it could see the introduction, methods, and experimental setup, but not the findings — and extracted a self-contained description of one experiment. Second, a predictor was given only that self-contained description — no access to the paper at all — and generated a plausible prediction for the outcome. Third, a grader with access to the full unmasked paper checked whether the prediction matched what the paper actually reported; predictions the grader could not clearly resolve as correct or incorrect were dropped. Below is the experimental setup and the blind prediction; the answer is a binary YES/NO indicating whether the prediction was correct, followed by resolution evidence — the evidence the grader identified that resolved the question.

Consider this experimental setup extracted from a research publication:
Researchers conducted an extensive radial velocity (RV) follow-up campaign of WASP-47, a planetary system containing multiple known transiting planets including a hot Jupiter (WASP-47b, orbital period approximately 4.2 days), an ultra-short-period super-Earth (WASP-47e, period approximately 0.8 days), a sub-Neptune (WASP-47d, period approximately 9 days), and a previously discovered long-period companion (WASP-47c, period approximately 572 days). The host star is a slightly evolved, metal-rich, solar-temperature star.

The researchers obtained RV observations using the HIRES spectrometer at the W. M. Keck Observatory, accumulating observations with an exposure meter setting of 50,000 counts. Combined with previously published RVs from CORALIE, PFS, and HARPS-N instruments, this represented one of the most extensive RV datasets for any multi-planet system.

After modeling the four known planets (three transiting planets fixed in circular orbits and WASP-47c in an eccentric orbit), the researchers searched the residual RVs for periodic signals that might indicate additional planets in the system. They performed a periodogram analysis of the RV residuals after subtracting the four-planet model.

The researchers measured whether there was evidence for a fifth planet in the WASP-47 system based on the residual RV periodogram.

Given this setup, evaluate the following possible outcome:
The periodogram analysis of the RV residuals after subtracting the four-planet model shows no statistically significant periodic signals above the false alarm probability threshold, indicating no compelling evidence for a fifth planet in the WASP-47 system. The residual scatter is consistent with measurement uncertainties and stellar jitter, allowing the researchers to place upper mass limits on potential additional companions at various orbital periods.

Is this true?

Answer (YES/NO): NO